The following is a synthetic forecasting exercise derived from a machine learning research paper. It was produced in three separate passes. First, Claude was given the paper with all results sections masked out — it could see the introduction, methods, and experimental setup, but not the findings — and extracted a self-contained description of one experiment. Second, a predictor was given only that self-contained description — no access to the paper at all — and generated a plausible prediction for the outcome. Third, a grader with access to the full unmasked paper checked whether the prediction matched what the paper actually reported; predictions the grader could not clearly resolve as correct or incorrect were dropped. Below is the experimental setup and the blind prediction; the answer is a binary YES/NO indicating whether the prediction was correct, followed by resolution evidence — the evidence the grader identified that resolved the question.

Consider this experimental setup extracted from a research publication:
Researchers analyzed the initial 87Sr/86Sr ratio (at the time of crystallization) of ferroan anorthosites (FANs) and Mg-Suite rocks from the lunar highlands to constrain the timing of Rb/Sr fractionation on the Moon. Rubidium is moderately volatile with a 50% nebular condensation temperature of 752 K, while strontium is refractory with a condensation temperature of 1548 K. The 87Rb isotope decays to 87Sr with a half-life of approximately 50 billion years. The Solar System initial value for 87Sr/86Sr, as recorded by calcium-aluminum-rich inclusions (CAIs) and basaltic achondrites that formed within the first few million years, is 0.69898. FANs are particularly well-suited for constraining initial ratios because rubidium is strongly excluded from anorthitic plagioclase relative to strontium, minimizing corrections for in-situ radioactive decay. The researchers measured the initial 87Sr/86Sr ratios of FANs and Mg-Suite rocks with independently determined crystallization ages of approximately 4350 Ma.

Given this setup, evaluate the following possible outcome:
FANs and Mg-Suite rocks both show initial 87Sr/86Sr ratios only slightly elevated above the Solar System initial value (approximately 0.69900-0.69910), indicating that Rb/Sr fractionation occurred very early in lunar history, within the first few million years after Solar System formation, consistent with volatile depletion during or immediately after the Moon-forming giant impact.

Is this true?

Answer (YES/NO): NO